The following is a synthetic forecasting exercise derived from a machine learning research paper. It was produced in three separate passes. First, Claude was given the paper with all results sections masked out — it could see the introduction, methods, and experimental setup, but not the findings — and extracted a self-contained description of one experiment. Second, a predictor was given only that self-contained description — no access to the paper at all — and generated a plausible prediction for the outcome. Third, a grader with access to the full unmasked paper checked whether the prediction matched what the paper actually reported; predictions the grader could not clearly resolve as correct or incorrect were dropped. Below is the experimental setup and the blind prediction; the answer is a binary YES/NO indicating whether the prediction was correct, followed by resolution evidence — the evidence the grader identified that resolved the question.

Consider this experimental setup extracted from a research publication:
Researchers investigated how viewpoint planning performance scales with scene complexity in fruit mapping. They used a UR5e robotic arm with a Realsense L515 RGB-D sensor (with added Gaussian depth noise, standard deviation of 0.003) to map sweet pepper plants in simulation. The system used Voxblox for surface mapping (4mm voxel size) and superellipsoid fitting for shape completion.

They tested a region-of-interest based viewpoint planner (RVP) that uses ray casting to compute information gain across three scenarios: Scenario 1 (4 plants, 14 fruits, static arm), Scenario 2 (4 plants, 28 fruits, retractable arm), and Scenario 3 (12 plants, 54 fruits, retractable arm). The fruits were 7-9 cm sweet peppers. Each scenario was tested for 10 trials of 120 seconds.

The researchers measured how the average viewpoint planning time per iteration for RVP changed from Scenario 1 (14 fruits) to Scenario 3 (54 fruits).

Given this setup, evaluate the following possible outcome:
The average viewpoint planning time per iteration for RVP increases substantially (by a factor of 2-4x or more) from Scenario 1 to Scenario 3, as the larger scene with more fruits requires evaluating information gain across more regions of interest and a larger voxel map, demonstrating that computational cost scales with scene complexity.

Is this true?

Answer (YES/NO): YES